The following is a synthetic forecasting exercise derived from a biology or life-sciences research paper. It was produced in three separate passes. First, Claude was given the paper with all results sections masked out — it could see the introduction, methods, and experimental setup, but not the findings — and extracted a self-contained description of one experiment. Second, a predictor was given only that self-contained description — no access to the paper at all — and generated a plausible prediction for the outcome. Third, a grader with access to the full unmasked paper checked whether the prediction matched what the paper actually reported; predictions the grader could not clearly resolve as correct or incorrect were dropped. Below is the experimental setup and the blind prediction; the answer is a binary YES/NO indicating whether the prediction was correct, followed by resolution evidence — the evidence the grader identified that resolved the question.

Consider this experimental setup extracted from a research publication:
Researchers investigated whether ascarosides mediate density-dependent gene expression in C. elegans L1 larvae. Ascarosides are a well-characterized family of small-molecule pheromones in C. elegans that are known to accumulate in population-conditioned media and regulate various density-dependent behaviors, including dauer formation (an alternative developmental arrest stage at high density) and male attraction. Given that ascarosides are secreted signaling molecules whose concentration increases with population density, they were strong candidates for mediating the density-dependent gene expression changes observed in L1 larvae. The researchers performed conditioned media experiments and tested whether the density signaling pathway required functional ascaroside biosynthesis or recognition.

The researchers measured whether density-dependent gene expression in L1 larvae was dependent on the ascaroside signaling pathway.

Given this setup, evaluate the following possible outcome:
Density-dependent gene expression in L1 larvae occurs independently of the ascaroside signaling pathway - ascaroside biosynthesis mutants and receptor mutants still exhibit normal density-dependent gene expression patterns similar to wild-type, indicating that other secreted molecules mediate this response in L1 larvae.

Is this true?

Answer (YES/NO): NO